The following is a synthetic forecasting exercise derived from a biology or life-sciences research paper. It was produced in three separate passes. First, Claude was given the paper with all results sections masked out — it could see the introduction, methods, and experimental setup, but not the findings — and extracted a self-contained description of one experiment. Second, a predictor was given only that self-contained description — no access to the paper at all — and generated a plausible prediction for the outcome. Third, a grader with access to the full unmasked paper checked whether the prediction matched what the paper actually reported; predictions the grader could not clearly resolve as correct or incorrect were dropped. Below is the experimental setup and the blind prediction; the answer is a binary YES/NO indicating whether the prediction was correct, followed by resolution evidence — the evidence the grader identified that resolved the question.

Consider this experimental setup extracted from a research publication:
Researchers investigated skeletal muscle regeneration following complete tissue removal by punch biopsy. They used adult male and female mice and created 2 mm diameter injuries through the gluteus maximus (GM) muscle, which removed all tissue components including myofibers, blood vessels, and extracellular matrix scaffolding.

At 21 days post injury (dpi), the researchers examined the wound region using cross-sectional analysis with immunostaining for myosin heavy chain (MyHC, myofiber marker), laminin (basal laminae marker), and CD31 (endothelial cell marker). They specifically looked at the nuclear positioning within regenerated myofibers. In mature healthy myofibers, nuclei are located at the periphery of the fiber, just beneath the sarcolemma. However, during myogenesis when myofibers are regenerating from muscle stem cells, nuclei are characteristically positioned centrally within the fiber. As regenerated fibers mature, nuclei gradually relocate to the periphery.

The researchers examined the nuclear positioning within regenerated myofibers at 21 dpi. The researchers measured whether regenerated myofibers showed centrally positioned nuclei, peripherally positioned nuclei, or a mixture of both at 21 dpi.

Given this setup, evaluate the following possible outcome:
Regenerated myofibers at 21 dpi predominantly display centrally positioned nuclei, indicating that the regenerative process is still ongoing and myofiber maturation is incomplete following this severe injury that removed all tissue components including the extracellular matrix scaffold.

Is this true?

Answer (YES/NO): NO